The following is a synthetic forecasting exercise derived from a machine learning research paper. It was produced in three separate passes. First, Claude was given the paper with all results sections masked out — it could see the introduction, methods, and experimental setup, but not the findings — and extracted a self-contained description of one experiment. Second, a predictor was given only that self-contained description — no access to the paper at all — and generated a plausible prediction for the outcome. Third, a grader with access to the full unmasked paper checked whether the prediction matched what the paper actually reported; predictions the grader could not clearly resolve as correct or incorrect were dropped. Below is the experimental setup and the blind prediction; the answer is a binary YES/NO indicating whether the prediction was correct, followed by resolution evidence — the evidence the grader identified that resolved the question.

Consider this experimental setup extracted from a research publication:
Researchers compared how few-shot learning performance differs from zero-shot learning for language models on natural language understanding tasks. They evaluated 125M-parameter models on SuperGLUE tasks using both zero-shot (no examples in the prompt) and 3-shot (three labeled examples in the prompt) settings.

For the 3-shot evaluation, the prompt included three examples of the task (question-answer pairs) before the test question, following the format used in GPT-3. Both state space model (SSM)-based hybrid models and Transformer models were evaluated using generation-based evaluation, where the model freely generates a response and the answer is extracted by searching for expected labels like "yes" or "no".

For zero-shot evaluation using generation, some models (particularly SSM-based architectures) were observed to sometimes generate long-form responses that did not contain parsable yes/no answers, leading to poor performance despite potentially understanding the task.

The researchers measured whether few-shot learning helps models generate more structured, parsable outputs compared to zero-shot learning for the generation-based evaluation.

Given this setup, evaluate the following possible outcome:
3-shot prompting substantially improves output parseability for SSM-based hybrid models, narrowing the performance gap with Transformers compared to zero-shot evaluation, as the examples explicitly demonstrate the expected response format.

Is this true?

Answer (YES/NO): YES